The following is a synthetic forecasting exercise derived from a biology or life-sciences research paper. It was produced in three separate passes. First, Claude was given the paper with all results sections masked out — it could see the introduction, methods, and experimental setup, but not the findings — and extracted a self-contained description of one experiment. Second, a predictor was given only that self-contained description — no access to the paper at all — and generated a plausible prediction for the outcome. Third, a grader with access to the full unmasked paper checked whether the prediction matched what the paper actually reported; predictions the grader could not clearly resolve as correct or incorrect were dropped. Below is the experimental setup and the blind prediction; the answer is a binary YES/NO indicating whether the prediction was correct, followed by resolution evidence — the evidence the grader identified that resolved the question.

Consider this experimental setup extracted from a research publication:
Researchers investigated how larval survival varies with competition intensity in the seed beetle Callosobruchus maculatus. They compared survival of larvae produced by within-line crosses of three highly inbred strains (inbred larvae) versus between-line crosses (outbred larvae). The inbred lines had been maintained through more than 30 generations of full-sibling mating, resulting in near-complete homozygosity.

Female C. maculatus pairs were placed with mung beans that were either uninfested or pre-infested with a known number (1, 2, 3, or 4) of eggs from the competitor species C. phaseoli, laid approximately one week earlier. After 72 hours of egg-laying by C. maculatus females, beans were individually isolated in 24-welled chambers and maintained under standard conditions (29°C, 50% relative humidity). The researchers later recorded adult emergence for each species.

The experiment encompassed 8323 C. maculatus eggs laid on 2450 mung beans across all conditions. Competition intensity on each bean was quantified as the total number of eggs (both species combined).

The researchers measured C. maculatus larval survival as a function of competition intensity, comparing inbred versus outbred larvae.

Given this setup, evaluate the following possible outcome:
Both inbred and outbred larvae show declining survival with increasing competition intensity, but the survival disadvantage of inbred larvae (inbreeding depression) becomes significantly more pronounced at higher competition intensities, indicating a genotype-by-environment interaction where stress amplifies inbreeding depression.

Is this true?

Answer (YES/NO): YES